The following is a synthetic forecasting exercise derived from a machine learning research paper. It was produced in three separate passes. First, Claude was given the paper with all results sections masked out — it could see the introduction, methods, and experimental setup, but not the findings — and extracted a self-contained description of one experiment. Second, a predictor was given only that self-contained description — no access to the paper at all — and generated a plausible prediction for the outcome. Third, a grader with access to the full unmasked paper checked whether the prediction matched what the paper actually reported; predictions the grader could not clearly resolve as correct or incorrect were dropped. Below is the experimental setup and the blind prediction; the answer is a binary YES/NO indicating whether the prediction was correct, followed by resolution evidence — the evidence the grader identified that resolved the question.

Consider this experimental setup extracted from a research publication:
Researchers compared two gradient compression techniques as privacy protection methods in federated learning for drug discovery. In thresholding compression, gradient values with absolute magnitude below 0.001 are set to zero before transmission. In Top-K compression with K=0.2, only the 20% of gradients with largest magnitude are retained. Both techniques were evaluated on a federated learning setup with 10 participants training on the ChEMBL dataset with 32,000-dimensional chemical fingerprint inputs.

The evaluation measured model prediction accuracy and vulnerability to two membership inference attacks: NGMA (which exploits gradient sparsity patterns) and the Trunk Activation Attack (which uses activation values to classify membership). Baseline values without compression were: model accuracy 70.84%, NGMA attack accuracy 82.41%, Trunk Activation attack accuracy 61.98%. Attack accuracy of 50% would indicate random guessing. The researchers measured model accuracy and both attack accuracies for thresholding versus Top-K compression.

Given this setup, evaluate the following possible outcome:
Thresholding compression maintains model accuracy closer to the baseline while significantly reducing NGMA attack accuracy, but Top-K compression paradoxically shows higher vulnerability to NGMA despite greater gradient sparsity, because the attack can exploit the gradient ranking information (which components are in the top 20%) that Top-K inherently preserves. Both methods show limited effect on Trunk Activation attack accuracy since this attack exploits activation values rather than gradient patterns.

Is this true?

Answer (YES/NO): NO